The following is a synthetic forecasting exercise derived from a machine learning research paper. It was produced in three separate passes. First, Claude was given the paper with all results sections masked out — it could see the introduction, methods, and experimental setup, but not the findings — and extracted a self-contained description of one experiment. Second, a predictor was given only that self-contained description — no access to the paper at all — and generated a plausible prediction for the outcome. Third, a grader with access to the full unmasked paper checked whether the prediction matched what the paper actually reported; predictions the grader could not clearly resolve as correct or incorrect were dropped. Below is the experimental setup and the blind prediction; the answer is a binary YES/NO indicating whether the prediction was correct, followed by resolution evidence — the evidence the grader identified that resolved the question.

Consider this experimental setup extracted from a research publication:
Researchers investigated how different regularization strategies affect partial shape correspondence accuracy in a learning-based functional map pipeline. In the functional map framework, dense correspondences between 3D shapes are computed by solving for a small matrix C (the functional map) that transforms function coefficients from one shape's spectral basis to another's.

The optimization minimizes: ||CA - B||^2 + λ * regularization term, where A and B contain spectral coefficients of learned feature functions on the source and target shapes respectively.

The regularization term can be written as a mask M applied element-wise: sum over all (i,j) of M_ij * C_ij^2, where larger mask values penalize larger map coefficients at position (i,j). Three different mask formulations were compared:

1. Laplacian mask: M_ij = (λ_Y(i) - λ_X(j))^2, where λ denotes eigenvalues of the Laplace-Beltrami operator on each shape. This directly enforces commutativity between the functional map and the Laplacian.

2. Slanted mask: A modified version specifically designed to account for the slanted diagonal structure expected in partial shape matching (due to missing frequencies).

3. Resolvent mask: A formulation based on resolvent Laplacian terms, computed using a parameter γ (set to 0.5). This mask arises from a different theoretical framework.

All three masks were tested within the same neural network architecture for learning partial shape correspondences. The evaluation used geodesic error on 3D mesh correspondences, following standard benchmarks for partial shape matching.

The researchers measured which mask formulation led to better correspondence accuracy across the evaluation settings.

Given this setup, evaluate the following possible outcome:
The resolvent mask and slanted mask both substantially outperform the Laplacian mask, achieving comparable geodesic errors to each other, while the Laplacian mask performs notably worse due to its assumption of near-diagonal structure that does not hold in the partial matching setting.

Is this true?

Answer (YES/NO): NO